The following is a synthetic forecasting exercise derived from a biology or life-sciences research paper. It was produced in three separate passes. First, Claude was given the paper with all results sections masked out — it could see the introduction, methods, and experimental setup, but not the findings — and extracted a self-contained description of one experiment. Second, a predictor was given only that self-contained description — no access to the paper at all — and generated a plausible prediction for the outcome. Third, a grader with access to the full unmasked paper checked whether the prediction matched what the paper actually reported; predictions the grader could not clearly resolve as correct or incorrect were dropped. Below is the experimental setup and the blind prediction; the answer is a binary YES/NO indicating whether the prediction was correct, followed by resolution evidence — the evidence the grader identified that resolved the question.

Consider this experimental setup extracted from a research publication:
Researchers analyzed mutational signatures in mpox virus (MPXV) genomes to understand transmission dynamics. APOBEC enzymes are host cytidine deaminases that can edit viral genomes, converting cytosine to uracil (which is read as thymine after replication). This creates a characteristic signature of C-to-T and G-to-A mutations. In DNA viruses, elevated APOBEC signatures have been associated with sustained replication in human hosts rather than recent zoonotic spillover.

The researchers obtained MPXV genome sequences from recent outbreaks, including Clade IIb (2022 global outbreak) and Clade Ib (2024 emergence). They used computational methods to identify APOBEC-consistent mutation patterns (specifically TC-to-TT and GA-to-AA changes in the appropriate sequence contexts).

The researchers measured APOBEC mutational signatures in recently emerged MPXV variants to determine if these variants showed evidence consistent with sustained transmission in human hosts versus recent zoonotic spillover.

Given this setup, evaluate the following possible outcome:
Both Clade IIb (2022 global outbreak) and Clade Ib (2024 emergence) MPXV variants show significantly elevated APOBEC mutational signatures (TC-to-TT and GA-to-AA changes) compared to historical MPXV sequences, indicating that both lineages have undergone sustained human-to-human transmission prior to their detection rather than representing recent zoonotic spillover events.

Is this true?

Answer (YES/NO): YES